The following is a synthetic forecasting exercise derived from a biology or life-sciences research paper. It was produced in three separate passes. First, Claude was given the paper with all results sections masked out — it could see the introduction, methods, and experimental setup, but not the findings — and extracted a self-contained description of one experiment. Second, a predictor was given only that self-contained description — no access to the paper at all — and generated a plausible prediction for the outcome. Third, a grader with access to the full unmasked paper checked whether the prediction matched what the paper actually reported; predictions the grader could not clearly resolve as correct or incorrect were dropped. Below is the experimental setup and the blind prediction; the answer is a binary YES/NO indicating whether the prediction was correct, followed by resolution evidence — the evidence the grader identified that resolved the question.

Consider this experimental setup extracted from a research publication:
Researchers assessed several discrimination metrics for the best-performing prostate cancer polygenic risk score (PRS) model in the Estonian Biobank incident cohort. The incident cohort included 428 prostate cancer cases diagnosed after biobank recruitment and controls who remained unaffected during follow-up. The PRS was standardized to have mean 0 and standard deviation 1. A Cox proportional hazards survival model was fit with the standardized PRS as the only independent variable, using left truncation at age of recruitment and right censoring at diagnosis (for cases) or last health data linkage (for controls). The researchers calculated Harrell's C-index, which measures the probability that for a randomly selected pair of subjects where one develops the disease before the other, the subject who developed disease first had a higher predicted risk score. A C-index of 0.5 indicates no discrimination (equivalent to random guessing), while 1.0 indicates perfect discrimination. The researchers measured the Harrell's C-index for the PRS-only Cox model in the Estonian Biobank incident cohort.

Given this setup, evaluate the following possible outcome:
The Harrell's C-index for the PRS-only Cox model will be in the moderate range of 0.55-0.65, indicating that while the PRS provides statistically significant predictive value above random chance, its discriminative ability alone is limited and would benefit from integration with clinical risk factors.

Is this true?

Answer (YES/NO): YES